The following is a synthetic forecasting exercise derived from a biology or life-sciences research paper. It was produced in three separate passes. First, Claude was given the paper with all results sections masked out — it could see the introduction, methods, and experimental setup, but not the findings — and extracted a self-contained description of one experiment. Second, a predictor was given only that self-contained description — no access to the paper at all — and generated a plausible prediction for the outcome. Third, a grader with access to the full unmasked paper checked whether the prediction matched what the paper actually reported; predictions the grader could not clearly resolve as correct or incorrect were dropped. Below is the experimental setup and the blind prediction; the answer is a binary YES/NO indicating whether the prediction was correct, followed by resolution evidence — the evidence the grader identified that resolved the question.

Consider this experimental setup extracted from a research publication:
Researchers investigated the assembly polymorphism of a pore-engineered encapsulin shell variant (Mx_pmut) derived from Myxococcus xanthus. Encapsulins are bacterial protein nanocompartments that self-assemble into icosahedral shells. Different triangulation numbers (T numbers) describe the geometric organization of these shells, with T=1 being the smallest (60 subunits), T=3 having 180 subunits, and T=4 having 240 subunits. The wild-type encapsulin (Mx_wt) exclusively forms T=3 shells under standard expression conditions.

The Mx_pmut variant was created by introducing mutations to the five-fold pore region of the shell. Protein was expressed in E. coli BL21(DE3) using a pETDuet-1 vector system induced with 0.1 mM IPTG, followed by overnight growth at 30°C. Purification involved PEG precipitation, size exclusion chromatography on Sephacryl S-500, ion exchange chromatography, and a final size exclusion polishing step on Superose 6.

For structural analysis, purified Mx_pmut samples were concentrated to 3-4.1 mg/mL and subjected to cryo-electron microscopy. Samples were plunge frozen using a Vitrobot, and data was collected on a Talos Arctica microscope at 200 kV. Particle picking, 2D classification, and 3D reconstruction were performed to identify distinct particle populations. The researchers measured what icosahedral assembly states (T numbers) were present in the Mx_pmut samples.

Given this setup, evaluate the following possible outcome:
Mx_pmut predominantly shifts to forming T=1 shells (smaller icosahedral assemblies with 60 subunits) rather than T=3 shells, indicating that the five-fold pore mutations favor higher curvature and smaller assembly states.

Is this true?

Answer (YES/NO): NO